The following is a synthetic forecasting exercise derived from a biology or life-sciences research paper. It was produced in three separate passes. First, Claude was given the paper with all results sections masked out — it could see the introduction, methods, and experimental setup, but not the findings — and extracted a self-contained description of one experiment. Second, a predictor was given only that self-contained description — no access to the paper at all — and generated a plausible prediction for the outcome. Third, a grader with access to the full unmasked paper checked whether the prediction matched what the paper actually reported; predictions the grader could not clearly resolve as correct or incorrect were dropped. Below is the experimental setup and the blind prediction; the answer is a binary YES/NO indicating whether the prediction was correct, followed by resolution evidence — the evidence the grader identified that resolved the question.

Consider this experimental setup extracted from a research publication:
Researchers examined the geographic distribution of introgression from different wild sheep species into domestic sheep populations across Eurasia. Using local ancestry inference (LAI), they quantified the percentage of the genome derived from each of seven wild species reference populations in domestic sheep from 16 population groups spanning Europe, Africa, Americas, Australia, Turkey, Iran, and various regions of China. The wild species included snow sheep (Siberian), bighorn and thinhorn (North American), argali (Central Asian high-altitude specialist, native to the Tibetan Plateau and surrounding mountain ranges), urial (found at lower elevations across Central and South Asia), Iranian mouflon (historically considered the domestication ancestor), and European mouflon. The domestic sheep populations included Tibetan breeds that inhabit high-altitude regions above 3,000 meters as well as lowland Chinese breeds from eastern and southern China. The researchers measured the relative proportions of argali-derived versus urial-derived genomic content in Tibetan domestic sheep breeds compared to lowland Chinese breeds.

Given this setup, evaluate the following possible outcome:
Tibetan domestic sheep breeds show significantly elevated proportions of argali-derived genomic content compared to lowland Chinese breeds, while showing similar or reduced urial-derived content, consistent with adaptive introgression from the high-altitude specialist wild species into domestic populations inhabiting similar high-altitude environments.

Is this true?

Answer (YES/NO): NO